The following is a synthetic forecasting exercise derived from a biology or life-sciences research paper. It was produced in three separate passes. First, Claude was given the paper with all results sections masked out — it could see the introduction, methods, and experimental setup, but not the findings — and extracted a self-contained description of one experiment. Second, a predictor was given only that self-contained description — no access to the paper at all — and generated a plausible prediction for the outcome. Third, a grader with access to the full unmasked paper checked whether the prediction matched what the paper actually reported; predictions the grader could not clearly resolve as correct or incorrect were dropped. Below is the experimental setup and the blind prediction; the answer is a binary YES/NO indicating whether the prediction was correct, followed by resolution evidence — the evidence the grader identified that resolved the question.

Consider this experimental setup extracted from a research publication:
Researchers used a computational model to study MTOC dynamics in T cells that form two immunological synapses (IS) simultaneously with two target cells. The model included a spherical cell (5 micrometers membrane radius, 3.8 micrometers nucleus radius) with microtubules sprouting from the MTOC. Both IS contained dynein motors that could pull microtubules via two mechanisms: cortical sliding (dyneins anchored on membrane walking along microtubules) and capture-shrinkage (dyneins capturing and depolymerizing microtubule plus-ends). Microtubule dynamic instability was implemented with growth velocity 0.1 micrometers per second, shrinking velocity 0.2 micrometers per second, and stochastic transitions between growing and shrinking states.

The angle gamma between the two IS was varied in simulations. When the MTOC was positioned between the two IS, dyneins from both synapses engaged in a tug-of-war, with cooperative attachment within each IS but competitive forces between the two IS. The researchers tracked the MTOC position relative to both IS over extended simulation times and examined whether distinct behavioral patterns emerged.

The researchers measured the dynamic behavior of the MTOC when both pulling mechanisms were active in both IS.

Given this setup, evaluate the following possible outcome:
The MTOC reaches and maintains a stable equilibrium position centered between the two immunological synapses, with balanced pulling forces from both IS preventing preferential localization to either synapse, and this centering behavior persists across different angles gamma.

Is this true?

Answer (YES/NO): NO